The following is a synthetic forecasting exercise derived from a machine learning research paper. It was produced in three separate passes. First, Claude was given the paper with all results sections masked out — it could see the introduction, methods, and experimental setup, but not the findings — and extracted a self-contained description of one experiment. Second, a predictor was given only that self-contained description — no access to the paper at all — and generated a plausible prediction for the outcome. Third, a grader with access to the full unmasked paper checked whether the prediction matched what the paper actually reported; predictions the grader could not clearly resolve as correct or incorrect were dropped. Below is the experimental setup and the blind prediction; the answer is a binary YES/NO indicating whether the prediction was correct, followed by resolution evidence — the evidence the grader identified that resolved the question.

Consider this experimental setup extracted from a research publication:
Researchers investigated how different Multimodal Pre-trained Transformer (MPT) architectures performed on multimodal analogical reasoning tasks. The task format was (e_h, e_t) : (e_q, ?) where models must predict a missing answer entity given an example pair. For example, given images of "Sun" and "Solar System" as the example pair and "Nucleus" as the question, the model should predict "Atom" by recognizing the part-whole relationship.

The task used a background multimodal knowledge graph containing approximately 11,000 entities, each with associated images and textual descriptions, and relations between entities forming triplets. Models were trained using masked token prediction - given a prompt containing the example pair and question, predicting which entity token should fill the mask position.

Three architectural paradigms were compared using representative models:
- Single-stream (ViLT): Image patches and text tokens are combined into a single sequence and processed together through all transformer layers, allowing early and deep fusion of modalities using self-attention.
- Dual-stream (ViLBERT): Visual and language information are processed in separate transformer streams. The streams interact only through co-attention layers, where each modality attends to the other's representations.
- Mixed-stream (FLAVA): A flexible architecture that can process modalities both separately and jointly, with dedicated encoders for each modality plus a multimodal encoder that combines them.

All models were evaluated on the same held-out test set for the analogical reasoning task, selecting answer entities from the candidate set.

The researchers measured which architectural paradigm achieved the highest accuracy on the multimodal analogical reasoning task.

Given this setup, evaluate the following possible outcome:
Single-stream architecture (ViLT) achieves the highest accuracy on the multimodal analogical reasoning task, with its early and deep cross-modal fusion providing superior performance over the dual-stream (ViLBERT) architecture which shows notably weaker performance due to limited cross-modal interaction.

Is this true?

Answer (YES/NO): NO